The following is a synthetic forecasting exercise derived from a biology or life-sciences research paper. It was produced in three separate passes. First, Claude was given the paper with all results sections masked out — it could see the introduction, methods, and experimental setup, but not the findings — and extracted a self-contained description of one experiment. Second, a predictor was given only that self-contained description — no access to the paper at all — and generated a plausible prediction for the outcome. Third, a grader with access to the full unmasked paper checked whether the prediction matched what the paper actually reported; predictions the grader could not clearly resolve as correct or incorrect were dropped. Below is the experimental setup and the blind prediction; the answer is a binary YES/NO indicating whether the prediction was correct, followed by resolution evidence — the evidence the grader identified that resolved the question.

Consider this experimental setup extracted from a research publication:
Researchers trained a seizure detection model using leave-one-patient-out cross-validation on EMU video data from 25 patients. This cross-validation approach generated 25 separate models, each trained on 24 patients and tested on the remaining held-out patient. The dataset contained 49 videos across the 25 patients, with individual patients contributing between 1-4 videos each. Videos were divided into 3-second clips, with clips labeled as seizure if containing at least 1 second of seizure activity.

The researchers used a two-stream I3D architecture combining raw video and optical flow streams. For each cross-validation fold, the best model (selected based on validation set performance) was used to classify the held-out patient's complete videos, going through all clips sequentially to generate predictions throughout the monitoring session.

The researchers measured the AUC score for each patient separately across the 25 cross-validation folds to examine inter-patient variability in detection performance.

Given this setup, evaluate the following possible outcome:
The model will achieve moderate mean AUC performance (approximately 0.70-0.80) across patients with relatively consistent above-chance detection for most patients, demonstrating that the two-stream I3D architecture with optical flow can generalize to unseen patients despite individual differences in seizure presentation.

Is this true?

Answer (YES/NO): NO